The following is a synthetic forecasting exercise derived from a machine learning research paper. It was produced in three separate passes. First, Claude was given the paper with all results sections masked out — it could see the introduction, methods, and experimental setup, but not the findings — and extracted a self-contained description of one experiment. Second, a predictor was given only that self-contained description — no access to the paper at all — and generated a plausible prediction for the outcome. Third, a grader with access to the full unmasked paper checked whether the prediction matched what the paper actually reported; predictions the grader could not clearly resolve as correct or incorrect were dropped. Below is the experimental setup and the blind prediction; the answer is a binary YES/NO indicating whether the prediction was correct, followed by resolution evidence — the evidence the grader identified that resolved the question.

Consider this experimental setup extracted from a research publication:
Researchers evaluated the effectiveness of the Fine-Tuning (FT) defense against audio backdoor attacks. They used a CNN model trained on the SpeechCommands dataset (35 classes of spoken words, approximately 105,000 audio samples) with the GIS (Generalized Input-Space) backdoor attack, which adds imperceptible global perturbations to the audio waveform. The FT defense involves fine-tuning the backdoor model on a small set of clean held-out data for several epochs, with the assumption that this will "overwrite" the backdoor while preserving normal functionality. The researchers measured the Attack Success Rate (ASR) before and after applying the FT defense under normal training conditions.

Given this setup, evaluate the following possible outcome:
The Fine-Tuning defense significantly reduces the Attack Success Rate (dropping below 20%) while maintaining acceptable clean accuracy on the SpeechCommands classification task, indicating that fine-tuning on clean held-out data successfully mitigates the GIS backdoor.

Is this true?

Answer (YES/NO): YES